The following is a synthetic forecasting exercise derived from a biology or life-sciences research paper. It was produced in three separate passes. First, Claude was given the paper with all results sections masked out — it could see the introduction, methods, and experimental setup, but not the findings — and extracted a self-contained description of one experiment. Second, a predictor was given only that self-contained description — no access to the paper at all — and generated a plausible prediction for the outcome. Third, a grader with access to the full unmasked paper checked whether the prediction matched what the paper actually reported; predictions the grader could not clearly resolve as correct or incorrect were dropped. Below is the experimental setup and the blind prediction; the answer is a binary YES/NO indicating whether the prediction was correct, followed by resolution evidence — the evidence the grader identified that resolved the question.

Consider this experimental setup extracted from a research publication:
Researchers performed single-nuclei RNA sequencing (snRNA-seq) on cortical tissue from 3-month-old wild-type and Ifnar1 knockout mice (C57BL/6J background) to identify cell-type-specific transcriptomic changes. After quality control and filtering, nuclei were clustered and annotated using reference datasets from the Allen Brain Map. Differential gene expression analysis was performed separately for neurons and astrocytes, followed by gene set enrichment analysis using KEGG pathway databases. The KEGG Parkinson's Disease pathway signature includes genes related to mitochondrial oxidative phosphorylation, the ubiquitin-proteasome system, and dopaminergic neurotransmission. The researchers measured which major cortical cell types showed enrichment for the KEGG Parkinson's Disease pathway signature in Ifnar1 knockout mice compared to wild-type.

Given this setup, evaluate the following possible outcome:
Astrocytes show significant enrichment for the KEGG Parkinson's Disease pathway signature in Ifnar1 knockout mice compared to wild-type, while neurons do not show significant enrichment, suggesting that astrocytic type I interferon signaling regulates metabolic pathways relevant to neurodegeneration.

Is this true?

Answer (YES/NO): NO